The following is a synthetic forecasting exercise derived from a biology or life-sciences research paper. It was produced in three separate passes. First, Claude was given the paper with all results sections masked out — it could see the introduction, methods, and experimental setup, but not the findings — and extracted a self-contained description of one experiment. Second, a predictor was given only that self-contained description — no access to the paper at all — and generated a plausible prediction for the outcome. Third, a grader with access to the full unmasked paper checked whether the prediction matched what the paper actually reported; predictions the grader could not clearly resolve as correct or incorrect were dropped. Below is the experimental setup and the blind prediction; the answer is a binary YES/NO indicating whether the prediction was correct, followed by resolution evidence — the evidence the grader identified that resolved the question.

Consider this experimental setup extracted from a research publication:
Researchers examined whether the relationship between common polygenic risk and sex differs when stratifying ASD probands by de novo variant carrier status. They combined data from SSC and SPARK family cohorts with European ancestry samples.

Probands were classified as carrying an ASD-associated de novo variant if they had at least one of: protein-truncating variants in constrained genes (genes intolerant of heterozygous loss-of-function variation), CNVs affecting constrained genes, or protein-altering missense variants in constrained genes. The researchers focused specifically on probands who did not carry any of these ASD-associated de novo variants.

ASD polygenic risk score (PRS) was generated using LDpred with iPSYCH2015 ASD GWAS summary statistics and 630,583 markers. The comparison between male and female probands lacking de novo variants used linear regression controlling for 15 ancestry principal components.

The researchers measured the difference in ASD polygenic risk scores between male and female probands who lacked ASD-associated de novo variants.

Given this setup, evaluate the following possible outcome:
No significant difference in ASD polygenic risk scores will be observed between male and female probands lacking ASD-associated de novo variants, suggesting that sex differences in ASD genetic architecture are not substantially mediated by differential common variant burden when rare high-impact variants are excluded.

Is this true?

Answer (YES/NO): NO